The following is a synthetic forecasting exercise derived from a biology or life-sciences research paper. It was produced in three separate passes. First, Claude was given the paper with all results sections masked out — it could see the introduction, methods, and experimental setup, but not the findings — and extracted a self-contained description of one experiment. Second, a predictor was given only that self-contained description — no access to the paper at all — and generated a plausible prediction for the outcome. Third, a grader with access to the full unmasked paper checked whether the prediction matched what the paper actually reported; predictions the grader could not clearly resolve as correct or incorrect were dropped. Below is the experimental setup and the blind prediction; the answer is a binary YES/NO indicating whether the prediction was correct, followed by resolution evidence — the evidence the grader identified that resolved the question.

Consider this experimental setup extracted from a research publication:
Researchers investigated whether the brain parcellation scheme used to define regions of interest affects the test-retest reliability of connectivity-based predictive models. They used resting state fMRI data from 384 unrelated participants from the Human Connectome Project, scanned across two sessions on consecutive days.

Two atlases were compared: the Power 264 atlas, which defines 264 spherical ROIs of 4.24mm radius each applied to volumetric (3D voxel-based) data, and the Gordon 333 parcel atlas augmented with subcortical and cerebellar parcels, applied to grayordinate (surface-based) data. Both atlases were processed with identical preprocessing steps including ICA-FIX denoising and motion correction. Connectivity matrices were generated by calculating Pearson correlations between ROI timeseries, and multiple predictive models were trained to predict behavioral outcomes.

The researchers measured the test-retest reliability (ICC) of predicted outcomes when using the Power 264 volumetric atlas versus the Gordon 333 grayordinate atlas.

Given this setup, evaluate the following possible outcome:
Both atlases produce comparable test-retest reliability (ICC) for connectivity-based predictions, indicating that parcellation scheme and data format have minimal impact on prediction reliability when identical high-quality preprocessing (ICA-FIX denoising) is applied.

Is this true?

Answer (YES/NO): NO